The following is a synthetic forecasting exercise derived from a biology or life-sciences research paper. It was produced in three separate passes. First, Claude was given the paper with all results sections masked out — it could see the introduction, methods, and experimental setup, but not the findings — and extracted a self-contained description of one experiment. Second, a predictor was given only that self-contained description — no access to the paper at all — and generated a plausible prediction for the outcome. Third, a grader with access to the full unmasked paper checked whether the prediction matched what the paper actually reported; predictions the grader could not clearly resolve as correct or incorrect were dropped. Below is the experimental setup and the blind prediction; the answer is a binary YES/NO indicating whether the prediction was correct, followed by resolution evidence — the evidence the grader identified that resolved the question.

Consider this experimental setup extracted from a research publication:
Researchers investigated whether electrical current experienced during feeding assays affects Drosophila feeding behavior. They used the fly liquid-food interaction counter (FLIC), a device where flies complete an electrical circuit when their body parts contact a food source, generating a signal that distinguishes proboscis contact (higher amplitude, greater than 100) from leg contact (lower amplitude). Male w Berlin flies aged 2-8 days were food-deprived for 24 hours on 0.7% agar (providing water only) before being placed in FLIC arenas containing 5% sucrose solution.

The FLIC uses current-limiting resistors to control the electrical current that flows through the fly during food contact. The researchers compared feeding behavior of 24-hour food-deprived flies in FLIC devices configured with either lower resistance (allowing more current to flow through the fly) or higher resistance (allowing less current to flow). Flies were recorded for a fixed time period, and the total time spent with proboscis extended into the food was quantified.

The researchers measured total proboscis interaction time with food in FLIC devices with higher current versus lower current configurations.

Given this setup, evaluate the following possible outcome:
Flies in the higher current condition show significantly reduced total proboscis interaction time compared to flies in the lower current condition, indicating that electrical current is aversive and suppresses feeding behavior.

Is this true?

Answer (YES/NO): YES